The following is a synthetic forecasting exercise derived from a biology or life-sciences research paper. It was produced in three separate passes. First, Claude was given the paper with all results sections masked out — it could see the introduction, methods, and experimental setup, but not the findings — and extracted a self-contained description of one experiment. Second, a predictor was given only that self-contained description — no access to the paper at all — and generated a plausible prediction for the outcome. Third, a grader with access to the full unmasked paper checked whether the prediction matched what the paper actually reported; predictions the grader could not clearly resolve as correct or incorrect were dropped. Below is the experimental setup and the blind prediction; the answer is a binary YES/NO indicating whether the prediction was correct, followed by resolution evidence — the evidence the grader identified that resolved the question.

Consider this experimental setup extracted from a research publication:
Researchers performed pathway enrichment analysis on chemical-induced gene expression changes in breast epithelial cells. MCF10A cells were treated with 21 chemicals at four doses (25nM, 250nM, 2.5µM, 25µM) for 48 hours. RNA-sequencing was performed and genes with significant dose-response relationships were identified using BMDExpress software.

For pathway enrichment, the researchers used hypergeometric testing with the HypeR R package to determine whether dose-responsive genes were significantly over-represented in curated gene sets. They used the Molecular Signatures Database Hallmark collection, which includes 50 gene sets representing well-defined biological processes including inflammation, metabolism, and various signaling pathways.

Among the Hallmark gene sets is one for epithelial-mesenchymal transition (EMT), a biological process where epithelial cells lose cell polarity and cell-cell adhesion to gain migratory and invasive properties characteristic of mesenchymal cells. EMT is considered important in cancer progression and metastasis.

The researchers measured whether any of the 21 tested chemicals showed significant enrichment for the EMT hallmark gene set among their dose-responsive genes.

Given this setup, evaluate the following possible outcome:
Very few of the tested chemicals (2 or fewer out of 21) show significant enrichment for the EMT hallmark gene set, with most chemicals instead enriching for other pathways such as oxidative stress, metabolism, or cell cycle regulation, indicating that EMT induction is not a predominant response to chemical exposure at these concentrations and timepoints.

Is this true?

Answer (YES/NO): NO